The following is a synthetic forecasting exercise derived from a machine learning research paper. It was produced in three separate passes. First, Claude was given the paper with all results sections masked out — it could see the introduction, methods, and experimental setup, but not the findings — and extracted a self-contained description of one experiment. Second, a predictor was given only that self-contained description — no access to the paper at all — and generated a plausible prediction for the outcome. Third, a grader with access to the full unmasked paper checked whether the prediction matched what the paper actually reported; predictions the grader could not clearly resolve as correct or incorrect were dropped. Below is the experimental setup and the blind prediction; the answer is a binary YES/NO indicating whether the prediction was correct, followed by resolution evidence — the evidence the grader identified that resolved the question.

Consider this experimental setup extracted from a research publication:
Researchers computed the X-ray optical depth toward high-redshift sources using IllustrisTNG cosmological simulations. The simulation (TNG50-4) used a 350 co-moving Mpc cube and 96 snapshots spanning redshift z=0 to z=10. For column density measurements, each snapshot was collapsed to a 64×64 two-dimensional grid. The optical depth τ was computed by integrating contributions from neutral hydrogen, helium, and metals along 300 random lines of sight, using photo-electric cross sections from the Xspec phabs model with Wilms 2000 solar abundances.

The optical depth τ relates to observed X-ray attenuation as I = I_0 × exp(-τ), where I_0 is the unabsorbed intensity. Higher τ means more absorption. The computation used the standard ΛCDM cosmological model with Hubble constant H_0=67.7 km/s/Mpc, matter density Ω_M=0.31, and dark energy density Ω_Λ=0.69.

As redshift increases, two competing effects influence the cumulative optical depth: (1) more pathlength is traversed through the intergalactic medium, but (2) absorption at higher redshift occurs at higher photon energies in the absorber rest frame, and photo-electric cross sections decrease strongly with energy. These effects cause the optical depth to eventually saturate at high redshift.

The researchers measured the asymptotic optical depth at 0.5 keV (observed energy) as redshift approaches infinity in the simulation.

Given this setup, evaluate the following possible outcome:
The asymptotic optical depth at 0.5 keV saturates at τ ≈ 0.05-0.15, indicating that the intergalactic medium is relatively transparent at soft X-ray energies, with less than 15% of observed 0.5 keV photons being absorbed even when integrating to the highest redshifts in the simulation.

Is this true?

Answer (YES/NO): NO